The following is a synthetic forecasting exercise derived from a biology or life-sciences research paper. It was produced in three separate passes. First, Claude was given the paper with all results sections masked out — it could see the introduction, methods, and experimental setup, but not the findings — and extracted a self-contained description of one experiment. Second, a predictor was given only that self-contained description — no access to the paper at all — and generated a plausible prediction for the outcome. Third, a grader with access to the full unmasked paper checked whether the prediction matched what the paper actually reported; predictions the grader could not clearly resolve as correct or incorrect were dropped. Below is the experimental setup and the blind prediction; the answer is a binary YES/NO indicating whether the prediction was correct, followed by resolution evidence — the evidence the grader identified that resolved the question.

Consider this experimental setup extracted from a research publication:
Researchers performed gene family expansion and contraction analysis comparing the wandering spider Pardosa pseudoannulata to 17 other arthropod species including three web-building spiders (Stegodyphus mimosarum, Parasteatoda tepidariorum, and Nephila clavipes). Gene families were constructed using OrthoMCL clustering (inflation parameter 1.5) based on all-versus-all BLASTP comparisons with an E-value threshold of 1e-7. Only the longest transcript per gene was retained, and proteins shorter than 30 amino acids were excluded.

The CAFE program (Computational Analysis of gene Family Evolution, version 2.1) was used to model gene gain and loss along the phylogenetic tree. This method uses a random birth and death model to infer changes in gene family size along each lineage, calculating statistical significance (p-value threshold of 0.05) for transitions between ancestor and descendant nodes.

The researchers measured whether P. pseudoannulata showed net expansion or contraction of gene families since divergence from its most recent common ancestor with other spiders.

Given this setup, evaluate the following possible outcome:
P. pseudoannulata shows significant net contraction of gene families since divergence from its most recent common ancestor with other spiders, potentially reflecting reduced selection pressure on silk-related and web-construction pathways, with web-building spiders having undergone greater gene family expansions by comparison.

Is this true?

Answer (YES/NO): NO